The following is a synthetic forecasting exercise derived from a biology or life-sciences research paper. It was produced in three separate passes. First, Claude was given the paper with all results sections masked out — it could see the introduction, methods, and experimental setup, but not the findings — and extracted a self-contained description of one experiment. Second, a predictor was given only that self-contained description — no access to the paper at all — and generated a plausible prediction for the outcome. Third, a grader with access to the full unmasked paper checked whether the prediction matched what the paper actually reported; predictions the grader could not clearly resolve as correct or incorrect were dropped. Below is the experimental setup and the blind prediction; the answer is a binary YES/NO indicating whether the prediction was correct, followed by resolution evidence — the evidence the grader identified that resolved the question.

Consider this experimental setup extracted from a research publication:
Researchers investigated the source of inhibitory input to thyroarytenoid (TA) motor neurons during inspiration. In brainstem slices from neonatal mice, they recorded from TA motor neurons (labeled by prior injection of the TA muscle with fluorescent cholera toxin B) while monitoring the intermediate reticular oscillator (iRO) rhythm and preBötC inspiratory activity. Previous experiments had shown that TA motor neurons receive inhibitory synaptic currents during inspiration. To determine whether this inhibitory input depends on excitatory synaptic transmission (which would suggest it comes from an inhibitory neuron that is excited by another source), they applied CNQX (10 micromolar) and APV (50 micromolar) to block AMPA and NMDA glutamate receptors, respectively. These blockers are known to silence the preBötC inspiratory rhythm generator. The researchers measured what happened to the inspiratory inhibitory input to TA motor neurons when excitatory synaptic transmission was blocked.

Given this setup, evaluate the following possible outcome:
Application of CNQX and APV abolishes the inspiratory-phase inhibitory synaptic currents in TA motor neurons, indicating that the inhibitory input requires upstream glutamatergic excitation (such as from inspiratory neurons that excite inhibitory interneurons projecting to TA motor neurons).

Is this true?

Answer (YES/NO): YES